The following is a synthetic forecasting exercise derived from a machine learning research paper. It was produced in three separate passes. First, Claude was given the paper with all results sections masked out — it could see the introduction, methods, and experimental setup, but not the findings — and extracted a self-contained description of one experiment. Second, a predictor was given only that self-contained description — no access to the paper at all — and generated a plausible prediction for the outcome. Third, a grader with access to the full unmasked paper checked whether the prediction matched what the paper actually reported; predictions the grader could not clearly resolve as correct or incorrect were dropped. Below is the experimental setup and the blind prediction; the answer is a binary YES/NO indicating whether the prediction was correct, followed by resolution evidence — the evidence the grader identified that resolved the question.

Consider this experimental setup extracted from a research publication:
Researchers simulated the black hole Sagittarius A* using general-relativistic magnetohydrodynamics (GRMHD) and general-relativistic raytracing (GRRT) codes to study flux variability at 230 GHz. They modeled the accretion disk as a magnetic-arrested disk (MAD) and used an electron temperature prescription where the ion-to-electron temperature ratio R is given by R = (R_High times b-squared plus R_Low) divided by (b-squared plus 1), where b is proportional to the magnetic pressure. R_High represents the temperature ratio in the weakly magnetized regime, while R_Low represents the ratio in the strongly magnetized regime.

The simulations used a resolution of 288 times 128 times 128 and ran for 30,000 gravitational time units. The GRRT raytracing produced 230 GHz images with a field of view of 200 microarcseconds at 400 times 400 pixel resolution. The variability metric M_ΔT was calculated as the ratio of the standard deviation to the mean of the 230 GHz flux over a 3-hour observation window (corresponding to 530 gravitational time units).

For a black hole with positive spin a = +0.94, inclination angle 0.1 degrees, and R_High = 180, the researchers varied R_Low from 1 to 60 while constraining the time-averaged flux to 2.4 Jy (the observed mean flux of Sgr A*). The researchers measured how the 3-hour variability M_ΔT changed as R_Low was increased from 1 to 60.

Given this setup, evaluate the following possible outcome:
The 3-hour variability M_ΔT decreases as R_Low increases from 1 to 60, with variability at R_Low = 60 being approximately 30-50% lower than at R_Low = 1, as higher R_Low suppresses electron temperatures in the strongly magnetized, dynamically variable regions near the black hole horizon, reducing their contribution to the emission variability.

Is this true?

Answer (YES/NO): NO